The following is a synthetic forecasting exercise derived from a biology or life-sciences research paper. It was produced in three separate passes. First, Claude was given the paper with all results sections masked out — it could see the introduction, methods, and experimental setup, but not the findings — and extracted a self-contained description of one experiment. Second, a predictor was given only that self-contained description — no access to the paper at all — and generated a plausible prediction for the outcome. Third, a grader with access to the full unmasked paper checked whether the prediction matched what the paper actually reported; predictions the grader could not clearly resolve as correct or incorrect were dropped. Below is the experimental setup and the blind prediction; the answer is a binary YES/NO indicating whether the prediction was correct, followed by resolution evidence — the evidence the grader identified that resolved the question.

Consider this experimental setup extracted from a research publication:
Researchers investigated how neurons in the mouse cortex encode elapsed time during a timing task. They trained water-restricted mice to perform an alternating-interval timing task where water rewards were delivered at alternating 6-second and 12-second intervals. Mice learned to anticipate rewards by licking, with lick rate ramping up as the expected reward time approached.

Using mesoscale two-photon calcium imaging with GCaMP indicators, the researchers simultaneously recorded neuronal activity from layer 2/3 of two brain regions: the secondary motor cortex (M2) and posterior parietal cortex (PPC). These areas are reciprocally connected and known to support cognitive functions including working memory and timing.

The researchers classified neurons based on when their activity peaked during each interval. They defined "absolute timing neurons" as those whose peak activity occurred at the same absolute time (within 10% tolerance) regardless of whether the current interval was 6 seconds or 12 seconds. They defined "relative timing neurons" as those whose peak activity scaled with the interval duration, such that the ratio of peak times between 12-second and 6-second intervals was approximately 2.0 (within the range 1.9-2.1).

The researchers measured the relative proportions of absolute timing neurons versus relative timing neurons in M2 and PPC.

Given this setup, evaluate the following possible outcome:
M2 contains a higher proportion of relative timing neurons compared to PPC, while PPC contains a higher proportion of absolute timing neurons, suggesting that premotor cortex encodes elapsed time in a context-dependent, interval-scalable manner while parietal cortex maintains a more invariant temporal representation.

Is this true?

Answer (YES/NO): NO